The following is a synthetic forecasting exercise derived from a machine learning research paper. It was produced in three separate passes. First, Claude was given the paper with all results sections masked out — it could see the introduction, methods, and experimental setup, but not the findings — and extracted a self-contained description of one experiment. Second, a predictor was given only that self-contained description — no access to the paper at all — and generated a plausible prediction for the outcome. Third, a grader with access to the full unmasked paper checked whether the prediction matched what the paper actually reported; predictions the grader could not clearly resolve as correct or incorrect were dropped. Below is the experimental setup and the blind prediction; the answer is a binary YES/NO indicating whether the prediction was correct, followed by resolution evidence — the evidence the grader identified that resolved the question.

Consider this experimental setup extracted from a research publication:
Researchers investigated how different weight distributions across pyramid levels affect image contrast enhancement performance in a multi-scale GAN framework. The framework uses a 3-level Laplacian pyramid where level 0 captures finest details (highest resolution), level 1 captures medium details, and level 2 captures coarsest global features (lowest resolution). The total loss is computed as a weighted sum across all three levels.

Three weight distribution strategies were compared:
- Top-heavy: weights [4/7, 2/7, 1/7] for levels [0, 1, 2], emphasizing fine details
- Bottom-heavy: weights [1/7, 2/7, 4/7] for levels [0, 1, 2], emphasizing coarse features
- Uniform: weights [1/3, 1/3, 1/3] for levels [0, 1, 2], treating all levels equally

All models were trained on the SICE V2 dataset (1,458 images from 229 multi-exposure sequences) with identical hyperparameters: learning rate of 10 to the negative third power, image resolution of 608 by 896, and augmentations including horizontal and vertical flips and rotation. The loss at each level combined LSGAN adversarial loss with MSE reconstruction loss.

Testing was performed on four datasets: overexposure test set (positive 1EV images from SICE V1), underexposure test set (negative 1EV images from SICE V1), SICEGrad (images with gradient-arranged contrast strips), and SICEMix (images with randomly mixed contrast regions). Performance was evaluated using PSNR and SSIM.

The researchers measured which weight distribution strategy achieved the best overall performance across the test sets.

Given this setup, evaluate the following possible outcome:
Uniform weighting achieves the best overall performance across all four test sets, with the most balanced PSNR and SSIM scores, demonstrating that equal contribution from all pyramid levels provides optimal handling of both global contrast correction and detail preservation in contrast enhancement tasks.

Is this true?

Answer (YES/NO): YES